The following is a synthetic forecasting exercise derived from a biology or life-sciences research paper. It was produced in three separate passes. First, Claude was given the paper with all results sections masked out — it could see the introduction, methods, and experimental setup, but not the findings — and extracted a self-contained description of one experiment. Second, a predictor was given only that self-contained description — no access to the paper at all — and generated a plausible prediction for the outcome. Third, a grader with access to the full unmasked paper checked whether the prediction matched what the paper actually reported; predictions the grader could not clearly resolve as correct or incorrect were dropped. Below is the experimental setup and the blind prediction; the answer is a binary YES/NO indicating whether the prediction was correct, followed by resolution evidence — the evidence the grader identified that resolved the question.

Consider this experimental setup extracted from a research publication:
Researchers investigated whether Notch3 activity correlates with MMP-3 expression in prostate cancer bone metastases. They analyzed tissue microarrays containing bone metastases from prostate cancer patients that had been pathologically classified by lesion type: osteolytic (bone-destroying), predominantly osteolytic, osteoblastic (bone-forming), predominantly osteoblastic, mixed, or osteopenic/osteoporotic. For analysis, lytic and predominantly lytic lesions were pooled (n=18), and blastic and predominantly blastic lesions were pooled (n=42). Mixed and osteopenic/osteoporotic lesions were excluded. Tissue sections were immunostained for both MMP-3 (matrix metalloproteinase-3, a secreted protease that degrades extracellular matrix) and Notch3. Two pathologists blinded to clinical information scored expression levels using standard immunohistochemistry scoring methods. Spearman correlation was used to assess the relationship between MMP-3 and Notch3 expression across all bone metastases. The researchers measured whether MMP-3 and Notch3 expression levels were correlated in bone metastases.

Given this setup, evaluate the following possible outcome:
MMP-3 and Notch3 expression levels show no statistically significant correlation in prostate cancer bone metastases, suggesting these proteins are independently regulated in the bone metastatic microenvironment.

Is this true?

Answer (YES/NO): NO